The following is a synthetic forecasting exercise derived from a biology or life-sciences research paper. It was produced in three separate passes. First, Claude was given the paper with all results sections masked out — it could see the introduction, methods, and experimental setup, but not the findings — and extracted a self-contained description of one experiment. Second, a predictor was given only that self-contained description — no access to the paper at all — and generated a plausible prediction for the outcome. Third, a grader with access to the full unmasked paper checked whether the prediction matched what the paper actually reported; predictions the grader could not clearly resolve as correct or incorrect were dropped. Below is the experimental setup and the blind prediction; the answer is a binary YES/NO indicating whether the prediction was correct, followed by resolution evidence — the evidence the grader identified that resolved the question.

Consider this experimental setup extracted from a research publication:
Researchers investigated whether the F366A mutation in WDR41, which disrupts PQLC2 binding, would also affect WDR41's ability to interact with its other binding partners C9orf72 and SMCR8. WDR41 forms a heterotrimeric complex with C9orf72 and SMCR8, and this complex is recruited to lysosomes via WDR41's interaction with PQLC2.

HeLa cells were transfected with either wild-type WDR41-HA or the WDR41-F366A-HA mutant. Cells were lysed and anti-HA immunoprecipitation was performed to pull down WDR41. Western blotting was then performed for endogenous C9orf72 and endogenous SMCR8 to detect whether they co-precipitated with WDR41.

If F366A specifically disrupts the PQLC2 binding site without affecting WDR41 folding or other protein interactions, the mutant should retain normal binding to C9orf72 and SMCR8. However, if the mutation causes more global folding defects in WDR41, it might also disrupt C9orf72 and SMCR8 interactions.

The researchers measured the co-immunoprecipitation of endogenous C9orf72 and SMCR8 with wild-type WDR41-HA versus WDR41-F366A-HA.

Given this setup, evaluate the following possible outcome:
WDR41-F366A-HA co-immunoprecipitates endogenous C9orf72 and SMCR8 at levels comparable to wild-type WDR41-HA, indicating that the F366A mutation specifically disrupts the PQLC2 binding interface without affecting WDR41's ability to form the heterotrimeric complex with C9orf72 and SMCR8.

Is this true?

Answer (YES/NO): YES